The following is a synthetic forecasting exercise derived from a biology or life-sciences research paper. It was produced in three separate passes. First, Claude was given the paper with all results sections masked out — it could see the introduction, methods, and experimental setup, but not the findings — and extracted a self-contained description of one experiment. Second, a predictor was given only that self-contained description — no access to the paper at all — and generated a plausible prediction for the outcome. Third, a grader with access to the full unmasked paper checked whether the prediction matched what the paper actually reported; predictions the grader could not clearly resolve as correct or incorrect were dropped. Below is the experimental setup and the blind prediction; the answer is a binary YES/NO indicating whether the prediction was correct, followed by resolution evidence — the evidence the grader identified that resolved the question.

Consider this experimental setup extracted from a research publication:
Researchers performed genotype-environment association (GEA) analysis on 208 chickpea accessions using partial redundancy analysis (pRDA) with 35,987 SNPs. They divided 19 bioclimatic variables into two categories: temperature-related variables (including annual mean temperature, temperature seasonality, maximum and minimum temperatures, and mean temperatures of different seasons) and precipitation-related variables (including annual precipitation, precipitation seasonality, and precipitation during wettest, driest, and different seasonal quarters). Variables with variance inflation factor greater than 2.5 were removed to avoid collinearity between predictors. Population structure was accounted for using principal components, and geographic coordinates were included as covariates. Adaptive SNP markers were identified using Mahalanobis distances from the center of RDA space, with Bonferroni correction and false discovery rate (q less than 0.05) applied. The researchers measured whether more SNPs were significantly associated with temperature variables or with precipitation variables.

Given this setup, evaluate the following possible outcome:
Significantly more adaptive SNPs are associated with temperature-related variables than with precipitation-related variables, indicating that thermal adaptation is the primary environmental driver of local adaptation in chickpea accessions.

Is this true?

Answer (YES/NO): NO